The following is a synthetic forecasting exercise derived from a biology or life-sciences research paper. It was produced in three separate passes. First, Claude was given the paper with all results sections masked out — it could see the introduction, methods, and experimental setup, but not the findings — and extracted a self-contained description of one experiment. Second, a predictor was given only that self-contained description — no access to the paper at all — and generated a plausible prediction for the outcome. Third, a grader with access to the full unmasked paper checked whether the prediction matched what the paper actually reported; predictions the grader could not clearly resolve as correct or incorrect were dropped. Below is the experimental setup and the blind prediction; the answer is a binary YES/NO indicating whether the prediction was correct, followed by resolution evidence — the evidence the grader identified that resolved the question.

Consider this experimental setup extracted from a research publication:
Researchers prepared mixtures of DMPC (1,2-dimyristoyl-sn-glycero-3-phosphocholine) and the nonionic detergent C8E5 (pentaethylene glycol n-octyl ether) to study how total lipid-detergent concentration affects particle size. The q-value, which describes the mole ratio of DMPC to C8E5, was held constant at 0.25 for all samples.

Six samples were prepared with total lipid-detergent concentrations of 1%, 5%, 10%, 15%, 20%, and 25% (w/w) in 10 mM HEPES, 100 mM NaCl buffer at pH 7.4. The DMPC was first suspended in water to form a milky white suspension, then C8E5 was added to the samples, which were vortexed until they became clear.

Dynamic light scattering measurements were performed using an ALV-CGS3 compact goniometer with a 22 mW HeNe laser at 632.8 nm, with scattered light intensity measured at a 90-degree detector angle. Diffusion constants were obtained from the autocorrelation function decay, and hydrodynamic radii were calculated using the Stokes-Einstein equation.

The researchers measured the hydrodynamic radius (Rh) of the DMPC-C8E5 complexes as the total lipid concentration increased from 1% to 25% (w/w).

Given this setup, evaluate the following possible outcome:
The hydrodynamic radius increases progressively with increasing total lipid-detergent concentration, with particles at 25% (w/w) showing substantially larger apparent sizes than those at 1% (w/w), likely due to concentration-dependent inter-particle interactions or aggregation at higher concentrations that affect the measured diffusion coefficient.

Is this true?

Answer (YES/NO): NO